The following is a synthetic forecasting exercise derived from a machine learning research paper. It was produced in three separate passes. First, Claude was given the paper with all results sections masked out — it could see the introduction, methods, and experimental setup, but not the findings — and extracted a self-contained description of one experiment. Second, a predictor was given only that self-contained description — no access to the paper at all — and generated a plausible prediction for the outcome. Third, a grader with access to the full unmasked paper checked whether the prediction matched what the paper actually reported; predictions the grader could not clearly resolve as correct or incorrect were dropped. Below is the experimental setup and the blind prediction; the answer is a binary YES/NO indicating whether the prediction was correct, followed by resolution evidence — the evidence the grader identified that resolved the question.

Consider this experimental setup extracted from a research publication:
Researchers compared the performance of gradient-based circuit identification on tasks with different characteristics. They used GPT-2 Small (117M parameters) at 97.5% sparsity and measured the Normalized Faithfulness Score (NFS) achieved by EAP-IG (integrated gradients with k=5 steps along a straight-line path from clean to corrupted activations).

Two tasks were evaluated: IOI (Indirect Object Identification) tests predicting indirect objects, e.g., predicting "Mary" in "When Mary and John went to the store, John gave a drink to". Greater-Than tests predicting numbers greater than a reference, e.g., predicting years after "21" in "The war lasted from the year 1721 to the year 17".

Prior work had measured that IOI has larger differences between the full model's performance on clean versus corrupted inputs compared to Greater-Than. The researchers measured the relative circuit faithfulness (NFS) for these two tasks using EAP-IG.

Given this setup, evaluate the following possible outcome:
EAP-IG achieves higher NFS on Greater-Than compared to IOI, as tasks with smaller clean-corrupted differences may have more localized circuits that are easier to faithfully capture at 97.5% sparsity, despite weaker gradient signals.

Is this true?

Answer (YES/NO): YES